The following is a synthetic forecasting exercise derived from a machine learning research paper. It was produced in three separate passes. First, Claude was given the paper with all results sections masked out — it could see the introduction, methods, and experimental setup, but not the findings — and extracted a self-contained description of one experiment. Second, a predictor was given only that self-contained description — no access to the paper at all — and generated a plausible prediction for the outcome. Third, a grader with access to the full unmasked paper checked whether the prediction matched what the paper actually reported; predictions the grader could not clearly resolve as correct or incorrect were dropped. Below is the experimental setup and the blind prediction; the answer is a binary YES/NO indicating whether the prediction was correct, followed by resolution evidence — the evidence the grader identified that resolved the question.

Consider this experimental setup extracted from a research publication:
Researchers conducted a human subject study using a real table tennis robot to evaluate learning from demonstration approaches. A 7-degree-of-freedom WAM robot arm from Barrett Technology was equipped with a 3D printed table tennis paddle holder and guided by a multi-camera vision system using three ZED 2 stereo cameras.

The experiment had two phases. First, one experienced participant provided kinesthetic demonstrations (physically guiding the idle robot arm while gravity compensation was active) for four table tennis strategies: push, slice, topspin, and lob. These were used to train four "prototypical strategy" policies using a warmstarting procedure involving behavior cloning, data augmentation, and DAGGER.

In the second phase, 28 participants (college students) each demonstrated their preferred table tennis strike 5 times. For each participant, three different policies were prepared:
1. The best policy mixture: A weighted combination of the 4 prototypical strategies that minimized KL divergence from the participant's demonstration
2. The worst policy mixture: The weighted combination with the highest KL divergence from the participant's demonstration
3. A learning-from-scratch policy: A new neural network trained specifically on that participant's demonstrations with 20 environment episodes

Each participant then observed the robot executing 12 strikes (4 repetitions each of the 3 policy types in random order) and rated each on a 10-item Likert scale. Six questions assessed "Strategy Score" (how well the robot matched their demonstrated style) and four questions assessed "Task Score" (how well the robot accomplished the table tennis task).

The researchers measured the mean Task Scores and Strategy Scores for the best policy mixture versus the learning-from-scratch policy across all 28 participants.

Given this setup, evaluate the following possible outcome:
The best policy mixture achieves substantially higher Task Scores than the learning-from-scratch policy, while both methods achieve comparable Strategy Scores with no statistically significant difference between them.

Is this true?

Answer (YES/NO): NO